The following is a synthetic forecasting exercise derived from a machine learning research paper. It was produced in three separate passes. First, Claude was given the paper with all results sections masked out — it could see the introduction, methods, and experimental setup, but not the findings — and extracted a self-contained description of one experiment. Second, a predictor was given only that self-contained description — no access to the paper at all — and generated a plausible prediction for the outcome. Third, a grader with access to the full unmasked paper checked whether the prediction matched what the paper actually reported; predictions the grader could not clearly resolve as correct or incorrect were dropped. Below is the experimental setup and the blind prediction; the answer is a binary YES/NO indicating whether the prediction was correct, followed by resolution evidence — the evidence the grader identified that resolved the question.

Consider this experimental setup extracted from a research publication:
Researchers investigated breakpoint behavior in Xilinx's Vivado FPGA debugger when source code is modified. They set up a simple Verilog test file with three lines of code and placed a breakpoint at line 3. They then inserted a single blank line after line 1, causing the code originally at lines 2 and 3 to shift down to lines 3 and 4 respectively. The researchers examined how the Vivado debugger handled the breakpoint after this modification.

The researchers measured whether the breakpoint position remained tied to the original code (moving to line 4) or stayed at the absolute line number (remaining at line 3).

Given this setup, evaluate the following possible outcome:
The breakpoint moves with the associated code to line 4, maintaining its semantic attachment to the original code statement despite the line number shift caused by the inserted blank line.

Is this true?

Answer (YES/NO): NO